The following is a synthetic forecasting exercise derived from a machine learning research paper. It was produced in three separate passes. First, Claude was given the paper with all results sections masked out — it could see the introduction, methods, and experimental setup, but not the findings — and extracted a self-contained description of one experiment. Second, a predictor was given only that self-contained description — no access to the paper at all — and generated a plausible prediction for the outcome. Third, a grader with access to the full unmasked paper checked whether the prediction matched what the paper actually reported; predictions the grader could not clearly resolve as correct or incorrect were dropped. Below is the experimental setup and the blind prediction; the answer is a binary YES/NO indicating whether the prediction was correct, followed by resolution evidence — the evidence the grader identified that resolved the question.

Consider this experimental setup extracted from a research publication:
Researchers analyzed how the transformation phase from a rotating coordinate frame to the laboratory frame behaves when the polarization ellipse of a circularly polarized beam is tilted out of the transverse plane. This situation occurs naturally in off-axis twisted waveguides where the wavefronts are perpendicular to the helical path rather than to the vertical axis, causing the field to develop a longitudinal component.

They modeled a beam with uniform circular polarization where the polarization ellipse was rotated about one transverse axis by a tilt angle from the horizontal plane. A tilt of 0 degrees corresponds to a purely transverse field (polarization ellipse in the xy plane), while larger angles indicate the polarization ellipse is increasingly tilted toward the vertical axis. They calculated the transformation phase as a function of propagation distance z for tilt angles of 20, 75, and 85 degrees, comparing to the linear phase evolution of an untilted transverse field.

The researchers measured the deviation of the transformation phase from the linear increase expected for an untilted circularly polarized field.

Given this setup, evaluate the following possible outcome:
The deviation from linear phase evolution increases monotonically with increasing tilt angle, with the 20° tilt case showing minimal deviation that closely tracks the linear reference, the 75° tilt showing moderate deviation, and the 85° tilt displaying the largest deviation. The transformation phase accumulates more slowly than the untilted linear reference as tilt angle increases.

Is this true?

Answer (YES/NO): NO